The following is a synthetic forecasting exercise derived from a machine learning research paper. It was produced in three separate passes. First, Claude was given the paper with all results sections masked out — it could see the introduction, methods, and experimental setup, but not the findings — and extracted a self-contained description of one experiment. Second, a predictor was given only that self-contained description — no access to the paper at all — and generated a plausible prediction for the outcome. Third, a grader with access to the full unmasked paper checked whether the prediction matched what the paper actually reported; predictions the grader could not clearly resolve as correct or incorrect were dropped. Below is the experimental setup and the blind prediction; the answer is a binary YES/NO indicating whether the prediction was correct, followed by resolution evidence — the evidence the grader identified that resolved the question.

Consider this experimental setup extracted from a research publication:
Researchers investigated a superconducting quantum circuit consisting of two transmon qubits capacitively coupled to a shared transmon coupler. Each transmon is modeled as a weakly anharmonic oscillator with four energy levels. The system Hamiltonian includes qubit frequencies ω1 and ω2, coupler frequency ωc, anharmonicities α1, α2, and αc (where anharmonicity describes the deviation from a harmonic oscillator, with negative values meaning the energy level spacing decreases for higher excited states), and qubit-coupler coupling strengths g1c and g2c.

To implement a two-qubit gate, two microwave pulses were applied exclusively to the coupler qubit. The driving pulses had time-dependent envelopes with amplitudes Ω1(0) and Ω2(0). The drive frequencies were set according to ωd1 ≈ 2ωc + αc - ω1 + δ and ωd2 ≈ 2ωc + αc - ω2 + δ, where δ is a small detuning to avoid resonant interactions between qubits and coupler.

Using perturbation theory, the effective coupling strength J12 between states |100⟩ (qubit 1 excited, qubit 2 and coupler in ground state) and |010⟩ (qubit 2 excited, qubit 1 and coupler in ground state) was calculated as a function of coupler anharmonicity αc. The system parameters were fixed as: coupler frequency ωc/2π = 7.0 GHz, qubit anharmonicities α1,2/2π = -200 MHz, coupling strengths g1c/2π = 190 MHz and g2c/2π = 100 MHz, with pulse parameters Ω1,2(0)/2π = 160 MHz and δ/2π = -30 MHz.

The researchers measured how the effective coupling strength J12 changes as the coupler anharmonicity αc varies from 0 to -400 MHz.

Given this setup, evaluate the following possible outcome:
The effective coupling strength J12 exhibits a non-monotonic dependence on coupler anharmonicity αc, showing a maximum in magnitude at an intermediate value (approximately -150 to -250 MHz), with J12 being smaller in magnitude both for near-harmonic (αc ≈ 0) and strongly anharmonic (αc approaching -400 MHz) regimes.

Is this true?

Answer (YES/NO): NO